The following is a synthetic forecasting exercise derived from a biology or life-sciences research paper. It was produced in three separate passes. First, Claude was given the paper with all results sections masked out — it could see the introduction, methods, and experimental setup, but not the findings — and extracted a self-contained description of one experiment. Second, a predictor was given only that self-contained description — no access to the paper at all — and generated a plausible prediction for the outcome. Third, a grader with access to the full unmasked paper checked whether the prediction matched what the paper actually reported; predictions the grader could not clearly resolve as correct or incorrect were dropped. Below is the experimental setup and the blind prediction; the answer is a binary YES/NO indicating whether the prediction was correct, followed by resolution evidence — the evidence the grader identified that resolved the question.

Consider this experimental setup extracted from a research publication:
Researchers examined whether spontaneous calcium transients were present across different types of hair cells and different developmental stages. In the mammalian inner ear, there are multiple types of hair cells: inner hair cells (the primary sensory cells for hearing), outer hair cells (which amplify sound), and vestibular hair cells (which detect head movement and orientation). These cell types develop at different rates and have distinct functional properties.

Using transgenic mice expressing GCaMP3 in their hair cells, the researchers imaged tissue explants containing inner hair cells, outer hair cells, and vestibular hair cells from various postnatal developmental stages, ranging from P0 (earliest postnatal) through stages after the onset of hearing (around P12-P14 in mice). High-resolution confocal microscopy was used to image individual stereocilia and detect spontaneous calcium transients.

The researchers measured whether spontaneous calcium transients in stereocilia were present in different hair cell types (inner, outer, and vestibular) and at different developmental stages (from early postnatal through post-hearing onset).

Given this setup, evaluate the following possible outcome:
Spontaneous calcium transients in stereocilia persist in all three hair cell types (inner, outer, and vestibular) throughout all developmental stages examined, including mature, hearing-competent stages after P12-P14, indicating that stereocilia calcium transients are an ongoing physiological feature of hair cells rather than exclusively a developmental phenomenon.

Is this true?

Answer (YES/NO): YES